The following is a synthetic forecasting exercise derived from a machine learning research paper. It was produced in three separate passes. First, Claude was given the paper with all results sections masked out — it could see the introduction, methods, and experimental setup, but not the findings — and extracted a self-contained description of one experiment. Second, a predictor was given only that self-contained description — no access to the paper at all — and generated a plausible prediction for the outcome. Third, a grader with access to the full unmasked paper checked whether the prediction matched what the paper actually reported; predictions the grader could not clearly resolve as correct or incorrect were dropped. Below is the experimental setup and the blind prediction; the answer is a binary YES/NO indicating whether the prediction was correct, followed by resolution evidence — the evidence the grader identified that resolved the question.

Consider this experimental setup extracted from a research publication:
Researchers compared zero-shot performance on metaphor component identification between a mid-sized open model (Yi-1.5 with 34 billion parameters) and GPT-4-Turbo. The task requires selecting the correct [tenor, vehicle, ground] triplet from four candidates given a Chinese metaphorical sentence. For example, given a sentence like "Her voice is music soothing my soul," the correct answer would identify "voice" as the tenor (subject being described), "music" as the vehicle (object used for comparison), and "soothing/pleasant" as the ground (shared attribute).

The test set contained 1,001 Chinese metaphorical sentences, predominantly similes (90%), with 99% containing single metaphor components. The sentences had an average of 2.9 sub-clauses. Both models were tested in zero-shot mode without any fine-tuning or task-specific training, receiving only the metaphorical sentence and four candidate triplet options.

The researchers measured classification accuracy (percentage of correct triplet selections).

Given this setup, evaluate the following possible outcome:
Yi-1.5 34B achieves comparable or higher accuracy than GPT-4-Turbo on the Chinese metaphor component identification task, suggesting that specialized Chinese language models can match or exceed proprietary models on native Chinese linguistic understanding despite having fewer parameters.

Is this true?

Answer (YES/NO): YES